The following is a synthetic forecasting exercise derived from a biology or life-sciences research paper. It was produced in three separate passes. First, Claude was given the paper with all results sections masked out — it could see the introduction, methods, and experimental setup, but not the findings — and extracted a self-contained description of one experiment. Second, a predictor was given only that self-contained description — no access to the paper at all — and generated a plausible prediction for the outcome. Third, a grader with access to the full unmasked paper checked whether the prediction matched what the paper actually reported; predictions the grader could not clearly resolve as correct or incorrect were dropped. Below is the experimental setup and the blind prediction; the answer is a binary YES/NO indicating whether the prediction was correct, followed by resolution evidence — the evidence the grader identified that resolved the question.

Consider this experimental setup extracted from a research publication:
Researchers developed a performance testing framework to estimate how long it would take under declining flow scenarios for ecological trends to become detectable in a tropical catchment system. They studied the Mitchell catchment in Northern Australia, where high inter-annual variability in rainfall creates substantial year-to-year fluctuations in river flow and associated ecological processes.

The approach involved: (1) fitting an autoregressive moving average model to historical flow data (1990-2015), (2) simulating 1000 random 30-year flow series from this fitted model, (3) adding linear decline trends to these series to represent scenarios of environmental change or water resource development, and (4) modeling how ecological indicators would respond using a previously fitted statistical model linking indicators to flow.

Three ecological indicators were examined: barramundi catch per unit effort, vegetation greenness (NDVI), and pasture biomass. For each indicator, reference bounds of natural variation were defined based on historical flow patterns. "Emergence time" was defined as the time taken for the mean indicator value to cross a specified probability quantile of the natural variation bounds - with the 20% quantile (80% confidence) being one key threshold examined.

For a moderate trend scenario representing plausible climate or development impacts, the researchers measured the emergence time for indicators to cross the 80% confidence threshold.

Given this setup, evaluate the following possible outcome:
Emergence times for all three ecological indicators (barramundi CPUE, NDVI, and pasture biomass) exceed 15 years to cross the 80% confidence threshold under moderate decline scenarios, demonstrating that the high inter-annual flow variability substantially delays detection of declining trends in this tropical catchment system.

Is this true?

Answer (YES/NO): NO